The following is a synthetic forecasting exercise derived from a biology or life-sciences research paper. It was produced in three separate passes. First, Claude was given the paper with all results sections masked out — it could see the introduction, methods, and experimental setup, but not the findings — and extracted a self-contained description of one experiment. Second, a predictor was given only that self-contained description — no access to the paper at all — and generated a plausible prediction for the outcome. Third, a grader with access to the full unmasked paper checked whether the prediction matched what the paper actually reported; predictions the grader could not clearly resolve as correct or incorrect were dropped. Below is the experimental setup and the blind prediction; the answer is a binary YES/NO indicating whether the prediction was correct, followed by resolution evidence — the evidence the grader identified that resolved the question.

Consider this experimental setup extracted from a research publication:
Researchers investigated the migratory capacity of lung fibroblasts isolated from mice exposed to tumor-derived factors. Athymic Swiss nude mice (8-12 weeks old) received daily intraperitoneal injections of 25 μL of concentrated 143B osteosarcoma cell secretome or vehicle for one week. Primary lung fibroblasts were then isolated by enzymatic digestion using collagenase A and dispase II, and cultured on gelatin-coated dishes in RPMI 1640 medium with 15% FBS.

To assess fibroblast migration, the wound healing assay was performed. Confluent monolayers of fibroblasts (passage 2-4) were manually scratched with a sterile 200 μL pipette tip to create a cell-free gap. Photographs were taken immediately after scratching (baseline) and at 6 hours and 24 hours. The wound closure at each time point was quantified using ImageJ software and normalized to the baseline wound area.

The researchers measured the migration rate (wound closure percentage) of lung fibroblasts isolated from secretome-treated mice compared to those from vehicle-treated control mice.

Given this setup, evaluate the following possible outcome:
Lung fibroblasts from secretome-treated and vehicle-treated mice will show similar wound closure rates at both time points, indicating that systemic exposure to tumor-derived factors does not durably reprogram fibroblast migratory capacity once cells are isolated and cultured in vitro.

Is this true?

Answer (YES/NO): NO